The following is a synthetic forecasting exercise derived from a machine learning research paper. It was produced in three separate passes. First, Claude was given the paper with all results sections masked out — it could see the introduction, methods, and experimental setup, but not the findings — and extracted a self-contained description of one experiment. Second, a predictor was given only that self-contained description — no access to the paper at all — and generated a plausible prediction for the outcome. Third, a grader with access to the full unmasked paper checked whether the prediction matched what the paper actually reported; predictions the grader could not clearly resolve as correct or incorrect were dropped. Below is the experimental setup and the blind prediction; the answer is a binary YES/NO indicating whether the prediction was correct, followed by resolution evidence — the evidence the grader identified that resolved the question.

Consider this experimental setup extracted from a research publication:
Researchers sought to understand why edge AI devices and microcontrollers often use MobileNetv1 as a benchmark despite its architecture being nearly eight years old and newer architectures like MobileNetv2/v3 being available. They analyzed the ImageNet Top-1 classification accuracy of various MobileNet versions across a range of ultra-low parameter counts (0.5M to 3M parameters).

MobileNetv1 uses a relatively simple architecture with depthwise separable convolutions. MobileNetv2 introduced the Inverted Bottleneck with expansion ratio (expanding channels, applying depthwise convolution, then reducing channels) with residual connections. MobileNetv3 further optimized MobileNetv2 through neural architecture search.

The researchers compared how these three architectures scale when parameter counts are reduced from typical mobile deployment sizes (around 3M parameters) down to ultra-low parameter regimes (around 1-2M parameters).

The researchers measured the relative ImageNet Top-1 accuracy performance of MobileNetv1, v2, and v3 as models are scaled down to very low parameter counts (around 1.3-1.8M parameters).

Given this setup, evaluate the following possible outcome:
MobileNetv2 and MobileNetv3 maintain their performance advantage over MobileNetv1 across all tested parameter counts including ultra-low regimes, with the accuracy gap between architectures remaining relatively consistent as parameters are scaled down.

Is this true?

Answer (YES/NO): NO